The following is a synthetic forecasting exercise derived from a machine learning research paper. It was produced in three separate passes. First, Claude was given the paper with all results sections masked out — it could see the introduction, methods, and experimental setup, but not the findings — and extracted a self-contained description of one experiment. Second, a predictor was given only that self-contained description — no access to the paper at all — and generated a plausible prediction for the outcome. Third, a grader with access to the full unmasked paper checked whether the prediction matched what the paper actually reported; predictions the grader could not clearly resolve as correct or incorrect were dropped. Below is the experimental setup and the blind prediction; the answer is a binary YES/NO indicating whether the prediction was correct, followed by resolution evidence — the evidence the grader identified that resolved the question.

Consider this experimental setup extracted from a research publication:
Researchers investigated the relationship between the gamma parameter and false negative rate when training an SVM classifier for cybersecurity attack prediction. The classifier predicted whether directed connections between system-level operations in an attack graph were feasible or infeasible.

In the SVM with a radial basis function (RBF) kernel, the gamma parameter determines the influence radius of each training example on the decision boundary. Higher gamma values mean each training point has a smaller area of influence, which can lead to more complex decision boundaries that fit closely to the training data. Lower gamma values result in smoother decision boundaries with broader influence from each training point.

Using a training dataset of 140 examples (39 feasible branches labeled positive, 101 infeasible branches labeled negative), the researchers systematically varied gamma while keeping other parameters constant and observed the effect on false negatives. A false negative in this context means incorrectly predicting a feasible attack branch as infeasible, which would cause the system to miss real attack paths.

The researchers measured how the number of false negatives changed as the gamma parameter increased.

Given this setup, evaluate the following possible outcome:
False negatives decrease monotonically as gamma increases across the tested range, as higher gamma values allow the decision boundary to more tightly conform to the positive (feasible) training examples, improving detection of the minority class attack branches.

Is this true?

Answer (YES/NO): NO